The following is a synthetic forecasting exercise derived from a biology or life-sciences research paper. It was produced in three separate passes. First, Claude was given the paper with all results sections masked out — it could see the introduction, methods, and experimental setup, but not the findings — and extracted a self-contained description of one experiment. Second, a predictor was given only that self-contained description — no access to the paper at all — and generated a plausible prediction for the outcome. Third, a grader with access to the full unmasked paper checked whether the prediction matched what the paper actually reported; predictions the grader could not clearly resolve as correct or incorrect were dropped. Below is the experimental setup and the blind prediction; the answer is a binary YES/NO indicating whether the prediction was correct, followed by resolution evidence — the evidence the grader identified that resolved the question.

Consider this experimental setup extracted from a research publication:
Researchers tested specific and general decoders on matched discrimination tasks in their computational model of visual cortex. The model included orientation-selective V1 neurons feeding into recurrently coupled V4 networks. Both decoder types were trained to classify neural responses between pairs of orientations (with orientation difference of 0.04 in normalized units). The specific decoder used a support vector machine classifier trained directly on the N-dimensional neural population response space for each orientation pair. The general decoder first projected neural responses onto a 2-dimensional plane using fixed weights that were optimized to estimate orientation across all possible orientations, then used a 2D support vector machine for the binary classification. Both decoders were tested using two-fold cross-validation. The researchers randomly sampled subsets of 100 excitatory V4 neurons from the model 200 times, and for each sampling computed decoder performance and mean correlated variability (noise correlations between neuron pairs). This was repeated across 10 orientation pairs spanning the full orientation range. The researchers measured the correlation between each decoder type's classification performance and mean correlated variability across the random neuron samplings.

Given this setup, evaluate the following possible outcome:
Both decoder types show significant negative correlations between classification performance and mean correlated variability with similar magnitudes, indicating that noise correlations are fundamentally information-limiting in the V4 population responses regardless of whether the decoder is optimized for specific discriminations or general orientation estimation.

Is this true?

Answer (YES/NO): NO